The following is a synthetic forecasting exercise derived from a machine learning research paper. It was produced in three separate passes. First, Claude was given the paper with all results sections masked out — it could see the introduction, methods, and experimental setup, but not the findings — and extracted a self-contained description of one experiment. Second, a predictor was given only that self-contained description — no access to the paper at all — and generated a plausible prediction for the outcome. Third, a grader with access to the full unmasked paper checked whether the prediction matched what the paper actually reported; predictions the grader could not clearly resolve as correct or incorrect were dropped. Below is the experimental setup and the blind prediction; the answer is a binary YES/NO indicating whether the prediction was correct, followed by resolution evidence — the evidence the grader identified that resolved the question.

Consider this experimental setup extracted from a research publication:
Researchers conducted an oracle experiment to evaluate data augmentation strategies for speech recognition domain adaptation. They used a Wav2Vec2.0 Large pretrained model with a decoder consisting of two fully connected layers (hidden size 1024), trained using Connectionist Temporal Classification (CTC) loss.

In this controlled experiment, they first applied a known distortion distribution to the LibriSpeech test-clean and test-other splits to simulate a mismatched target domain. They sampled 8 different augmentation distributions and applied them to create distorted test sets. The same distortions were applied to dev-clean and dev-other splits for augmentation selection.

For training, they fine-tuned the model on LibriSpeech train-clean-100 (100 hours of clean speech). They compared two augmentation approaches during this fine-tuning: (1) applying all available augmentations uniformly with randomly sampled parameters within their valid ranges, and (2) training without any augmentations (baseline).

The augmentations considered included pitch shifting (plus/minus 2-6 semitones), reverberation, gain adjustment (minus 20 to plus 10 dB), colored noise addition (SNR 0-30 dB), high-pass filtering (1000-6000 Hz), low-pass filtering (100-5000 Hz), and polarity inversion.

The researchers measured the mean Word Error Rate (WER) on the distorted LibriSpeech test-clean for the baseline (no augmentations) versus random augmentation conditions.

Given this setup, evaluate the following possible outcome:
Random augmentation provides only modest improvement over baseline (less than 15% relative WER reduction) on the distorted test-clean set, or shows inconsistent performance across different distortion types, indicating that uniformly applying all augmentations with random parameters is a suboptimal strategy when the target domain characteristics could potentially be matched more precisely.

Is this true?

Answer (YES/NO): NO